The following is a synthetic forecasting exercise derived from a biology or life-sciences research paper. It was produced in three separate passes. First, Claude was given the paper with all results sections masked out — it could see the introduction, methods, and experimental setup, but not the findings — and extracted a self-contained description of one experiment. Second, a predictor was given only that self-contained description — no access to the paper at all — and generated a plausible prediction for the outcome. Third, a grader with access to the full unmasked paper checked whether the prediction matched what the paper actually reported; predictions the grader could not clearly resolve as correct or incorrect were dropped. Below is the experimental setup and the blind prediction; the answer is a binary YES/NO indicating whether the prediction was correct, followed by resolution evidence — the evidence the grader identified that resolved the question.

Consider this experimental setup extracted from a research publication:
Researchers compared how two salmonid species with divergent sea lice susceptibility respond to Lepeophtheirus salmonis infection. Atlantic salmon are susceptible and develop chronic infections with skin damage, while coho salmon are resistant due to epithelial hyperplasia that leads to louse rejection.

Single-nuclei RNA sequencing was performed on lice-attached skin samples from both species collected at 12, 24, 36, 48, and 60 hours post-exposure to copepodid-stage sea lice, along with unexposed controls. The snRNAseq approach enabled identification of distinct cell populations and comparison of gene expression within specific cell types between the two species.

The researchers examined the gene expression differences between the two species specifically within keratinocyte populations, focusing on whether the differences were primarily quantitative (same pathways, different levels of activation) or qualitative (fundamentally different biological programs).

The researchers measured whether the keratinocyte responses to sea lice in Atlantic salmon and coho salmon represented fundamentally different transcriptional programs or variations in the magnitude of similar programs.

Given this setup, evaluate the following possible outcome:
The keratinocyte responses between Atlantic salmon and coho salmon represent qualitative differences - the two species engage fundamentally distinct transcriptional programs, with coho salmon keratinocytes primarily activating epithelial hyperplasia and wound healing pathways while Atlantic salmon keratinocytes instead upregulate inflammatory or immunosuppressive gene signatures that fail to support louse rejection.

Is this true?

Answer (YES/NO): NO